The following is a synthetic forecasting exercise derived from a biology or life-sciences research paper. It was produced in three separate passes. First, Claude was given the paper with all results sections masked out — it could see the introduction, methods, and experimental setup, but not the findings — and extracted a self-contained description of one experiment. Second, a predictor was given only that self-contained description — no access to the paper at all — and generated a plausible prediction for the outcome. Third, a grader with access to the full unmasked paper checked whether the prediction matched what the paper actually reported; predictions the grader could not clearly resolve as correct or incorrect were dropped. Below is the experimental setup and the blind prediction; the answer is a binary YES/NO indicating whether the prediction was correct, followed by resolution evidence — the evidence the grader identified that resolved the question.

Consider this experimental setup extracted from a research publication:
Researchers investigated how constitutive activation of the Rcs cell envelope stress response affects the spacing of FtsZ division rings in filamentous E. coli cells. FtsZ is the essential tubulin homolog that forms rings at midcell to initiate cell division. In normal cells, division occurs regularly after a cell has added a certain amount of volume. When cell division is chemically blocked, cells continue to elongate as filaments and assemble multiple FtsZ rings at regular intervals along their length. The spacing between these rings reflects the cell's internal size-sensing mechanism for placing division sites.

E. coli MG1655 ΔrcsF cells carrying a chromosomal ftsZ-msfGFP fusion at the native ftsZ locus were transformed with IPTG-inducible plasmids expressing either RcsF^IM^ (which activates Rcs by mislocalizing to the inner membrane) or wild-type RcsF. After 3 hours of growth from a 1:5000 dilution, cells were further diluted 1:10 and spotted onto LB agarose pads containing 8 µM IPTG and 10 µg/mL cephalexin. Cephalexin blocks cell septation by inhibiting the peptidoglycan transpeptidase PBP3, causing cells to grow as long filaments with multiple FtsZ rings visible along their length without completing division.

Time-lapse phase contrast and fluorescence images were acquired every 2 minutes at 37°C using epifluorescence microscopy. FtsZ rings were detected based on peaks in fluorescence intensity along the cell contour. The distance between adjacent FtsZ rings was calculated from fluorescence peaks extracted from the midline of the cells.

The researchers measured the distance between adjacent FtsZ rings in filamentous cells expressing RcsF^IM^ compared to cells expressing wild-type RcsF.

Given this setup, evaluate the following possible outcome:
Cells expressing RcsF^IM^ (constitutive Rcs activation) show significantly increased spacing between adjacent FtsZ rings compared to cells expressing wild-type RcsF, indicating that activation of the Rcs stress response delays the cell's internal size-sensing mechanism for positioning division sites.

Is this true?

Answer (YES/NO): NO